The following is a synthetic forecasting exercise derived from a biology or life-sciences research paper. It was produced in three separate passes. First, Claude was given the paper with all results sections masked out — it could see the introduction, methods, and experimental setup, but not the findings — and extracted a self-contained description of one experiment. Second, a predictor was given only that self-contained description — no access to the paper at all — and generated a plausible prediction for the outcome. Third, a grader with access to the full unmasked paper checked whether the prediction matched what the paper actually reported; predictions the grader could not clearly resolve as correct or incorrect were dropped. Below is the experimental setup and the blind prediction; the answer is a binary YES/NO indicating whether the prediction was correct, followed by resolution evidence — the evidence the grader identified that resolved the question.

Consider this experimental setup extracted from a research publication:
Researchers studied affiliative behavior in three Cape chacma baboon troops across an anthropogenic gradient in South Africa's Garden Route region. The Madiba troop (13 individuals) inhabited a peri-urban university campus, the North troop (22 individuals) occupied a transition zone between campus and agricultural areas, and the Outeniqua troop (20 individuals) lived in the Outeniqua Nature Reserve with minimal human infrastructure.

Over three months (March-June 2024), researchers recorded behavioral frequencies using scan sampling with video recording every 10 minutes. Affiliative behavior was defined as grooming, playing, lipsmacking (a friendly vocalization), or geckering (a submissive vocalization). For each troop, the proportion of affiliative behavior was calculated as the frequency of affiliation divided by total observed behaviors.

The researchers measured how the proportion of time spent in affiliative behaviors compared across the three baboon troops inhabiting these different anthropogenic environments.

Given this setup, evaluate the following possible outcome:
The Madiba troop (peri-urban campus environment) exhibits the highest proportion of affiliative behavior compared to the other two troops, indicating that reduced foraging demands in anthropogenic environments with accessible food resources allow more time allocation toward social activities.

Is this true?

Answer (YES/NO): NO